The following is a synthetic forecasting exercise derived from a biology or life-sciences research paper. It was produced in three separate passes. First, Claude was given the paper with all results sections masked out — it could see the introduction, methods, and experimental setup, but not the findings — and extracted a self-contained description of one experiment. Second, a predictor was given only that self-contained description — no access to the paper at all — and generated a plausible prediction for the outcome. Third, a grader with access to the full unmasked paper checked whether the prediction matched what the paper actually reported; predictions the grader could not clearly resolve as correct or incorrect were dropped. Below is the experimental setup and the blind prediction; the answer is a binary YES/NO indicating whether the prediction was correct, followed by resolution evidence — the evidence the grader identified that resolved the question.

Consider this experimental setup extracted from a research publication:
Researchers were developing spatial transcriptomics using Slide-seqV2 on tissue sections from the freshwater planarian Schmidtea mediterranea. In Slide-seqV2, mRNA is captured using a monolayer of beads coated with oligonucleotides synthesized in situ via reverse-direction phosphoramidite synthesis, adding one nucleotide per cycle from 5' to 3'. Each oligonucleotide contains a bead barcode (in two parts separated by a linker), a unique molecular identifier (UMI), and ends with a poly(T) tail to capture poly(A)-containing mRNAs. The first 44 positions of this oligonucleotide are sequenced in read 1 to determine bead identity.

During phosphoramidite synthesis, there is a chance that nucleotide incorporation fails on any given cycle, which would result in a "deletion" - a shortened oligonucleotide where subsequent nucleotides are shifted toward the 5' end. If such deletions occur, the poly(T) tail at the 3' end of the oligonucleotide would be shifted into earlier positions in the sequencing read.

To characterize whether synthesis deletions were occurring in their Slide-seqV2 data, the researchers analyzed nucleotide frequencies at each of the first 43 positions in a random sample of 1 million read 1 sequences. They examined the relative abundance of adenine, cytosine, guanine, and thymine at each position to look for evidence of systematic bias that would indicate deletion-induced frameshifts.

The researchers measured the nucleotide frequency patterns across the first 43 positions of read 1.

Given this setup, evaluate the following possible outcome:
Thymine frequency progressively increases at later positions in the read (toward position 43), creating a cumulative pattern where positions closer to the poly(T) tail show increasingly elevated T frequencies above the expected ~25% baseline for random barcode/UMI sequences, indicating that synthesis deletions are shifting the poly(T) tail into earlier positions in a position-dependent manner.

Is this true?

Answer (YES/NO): YES